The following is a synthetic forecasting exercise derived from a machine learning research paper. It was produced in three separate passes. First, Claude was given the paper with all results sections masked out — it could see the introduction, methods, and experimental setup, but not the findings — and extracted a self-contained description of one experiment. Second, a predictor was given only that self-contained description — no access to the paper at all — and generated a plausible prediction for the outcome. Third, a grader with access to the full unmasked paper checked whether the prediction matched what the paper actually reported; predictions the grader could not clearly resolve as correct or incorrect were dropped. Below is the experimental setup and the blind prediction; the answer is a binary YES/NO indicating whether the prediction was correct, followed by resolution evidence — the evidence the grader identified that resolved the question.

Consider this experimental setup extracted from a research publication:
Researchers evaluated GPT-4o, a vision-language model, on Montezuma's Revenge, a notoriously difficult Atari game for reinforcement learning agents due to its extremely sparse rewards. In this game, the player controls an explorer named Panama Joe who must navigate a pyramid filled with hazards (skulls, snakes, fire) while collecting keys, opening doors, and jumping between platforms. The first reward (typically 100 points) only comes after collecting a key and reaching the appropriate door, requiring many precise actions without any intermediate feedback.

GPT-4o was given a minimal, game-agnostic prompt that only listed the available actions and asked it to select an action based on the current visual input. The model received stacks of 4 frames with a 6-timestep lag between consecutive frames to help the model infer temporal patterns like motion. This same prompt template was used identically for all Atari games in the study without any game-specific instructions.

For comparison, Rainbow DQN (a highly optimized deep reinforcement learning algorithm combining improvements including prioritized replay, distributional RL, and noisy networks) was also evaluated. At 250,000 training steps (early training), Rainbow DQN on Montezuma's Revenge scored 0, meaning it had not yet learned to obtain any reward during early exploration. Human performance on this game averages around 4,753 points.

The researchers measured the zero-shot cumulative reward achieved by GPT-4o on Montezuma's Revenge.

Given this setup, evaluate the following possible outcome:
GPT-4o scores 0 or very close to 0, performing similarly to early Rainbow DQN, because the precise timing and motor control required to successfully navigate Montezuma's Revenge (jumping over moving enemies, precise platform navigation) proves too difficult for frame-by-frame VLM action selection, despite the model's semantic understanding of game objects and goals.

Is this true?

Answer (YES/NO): YES